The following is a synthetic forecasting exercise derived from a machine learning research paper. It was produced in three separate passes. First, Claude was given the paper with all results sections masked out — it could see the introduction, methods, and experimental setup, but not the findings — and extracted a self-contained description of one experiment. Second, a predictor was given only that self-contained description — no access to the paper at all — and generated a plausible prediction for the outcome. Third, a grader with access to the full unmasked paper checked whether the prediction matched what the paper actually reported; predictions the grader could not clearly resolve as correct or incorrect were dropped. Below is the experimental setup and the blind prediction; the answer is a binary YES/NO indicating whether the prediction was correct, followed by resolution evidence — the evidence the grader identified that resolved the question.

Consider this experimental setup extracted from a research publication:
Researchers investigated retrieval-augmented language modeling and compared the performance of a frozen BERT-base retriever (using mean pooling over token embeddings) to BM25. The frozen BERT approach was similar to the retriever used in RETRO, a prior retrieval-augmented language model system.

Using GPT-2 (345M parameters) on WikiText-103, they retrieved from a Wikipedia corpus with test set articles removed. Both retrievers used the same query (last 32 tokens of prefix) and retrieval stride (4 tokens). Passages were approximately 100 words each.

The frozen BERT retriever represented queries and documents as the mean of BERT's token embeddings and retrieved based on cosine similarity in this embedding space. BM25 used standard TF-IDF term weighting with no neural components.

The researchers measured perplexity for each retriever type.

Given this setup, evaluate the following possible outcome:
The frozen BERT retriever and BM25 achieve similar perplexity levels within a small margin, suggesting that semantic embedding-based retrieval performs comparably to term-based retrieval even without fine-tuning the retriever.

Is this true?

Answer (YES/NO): NO